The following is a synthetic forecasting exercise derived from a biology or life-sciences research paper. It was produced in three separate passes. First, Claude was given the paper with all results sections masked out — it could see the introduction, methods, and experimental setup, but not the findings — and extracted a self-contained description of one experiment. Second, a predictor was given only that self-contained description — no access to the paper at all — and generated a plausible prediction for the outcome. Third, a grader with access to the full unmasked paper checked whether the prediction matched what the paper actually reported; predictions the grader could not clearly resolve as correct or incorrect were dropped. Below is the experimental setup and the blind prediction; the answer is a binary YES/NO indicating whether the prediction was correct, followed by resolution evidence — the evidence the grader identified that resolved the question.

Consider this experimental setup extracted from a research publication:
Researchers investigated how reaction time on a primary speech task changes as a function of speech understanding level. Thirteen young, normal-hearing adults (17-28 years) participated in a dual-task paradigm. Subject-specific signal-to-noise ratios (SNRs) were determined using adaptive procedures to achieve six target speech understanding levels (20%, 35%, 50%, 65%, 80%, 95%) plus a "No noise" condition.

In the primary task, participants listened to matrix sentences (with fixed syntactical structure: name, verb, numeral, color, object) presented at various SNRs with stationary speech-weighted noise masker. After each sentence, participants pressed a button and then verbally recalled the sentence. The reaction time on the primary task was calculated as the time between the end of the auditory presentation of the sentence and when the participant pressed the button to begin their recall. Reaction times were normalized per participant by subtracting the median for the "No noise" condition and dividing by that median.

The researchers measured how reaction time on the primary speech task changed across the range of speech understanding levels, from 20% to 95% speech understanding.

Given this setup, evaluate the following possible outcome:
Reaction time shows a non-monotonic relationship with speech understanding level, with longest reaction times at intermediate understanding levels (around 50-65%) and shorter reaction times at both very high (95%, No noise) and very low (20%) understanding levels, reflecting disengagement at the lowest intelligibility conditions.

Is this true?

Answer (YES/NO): NO